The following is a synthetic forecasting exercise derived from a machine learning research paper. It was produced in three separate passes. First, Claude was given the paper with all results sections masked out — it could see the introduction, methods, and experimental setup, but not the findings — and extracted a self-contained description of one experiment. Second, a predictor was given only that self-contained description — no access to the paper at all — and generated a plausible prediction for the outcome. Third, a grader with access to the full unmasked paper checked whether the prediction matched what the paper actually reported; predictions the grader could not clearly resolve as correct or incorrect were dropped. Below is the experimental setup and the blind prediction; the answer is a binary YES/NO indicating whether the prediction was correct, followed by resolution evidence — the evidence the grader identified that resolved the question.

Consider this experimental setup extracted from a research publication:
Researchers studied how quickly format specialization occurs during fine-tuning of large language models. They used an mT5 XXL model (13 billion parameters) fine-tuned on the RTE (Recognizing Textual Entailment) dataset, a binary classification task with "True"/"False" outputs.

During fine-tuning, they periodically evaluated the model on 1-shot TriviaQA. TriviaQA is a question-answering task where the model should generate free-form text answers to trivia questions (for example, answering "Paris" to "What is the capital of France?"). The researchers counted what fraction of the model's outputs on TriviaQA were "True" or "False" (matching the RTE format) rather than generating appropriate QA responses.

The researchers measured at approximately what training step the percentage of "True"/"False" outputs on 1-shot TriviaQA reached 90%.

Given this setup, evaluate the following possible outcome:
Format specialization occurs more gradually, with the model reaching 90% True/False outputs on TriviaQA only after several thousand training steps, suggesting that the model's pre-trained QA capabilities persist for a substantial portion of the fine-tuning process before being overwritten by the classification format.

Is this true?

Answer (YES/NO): NO